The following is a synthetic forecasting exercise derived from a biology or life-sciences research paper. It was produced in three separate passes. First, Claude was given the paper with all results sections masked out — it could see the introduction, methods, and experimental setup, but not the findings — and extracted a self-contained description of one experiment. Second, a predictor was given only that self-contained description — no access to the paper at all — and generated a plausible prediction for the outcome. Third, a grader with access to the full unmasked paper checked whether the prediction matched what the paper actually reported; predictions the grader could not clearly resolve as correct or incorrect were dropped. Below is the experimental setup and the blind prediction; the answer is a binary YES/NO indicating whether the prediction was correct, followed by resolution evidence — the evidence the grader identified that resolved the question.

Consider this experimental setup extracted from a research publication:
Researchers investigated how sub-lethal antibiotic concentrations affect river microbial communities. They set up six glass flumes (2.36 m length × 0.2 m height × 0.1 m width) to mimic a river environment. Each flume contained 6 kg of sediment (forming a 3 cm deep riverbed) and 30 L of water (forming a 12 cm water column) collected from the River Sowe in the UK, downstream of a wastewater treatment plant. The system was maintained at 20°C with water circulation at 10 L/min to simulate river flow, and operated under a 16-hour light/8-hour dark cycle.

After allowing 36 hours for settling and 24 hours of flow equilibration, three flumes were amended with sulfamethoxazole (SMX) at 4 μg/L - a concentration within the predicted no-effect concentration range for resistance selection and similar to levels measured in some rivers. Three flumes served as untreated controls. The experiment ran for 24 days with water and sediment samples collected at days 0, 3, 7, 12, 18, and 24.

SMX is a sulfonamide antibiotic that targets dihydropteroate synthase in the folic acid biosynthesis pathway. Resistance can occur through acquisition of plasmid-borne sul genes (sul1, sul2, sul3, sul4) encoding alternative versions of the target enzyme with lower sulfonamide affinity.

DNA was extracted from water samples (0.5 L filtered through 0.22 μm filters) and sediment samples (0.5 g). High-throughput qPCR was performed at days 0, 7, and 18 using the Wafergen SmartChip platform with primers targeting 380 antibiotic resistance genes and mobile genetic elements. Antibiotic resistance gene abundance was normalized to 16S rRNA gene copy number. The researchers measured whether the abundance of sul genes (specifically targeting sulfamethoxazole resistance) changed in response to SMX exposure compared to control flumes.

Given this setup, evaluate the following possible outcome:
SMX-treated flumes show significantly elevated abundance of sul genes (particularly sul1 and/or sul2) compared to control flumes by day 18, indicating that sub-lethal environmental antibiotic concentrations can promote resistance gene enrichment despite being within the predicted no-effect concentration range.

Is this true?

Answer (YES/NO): NO